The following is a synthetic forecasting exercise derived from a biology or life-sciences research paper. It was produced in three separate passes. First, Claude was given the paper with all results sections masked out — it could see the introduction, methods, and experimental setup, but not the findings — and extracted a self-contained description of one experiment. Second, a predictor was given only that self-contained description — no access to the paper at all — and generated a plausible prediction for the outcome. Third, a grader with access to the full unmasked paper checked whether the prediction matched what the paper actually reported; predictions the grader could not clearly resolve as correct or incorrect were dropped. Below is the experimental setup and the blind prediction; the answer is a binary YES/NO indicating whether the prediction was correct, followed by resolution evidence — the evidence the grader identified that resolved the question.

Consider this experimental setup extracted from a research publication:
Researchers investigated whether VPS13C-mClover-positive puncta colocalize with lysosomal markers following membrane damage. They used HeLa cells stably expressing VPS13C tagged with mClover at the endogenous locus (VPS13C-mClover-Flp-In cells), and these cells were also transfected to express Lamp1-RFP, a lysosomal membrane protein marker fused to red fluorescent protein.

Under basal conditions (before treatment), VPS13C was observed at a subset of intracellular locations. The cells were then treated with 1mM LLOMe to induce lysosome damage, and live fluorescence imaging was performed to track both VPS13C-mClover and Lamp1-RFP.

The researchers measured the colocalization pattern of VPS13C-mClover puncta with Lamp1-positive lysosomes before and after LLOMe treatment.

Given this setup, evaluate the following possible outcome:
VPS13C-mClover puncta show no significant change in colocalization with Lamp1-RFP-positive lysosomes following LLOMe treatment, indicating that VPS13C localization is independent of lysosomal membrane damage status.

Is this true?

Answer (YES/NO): NO